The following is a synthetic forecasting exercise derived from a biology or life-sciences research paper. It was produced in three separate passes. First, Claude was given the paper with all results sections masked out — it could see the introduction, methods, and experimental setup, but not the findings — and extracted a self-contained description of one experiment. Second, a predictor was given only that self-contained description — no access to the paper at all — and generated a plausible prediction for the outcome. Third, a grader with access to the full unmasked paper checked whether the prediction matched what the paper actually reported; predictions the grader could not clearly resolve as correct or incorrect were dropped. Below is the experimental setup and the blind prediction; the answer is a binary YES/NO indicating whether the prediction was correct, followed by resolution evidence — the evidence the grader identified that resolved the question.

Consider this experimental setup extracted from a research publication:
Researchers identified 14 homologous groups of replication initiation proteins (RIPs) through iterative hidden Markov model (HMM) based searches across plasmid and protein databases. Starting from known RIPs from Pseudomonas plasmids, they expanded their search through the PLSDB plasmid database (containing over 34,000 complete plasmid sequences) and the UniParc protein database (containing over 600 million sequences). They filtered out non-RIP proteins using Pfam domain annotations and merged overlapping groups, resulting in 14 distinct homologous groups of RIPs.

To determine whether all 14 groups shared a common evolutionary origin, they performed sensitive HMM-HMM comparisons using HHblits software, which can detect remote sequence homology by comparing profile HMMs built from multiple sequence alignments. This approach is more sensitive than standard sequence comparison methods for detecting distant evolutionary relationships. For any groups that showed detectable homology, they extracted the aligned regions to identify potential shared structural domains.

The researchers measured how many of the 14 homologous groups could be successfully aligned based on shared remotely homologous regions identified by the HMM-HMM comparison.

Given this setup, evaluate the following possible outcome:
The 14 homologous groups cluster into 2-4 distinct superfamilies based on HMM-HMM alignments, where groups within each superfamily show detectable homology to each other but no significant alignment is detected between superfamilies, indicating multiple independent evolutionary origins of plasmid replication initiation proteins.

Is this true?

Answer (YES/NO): NO